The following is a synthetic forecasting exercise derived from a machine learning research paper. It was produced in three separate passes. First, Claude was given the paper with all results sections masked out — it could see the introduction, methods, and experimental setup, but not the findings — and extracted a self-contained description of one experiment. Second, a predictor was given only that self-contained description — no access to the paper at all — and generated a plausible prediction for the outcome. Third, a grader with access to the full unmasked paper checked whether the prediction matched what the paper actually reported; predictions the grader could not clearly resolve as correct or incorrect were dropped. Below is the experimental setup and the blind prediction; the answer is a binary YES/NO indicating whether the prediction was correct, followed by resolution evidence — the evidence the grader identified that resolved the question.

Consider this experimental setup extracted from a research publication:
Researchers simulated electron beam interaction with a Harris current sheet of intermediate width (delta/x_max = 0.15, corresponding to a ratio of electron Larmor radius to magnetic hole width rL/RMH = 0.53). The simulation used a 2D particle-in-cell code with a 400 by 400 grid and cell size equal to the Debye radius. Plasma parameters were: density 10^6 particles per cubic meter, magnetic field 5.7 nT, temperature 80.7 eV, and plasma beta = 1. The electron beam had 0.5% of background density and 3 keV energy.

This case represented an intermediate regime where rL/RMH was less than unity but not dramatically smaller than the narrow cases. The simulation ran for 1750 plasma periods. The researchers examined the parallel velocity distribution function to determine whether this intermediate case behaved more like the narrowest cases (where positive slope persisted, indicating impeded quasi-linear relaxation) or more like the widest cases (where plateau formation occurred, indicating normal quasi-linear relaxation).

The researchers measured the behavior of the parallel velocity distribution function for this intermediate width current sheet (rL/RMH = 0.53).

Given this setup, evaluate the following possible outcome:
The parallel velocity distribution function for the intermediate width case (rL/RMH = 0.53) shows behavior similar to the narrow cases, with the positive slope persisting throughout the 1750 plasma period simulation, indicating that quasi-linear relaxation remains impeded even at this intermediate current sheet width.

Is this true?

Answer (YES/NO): YES